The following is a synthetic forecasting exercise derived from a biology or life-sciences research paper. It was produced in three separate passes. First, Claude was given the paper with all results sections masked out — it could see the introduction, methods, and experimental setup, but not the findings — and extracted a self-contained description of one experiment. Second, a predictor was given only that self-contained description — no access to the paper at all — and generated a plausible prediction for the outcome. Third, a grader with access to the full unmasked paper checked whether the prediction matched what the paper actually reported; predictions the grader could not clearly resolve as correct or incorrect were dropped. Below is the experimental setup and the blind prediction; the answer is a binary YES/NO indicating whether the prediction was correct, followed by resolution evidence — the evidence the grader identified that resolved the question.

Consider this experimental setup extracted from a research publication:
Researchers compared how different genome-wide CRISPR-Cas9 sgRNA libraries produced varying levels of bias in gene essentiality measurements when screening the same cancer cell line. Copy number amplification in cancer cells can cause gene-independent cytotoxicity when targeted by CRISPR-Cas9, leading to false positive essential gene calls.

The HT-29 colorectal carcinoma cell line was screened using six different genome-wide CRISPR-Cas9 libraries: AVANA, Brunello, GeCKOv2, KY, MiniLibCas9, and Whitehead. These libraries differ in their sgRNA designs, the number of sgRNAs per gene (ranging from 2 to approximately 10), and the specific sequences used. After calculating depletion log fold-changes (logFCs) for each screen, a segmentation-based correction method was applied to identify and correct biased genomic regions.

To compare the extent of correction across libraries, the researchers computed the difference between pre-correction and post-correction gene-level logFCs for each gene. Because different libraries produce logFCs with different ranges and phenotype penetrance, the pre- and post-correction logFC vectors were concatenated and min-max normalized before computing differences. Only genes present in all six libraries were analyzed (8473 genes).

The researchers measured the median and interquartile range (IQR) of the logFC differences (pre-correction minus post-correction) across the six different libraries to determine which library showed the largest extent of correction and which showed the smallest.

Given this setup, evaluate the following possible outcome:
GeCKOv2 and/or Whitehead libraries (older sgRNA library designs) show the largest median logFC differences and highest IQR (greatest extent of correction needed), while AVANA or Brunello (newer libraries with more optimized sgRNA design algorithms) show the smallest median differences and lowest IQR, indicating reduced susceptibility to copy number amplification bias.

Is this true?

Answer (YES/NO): NO